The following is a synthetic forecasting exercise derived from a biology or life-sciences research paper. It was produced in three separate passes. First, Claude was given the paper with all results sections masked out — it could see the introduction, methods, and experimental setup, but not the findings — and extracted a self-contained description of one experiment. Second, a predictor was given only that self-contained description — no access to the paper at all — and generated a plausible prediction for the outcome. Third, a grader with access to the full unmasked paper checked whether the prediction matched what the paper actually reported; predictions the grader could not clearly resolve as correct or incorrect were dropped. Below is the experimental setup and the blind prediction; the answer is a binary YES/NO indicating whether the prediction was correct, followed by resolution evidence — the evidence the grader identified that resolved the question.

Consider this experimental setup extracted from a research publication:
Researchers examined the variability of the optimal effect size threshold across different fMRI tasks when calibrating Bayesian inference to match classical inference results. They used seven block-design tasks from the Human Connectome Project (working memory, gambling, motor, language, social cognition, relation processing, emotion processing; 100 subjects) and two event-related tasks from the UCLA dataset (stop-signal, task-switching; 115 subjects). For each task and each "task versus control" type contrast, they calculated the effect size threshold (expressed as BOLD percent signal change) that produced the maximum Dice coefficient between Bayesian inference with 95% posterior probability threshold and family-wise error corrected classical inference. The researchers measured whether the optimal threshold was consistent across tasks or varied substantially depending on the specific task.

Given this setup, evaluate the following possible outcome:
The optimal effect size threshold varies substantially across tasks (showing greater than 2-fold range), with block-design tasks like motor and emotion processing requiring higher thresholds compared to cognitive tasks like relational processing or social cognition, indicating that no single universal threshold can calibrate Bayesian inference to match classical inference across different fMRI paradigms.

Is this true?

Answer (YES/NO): NO